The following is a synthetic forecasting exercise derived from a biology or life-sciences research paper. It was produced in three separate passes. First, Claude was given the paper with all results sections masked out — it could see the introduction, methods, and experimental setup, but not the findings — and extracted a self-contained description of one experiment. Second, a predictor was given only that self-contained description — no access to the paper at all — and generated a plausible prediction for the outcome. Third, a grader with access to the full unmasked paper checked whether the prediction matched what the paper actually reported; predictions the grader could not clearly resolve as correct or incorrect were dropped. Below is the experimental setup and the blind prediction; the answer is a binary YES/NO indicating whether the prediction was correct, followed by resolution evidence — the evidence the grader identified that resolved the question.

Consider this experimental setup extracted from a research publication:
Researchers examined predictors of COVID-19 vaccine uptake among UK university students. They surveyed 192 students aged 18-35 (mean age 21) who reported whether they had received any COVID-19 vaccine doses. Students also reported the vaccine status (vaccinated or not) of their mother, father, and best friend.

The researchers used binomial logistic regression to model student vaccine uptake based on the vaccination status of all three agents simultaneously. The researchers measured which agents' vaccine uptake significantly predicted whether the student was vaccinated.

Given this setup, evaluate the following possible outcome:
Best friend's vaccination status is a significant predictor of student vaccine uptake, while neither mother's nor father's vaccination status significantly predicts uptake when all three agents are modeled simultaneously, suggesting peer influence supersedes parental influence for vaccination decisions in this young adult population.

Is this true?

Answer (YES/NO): NO